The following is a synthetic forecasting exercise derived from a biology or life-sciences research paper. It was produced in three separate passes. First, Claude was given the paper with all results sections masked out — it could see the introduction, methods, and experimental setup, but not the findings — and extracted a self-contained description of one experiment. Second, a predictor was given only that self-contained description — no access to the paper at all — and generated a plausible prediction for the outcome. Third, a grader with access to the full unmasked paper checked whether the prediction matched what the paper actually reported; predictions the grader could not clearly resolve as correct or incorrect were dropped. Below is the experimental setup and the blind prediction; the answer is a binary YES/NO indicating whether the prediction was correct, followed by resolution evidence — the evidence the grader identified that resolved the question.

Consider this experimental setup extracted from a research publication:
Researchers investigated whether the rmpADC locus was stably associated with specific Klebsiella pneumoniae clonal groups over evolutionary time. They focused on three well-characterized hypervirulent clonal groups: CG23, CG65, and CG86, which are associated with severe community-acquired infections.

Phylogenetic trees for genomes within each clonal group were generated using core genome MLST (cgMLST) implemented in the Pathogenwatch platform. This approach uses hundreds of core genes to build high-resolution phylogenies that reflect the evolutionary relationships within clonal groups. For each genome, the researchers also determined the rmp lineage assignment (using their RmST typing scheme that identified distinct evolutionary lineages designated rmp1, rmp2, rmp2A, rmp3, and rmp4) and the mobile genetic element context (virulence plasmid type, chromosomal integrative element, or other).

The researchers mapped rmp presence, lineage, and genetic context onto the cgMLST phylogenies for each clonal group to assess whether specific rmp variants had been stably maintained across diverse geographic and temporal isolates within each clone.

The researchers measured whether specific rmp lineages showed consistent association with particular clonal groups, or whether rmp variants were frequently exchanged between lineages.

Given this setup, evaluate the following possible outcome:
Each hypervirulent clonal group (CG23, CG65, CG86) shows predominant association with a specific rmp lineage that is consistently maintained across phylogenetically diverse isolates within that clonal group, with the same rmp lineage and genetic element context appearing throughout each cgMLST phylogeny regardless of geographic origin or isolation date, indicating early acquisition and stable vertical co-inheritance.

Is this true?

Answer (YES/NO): YES